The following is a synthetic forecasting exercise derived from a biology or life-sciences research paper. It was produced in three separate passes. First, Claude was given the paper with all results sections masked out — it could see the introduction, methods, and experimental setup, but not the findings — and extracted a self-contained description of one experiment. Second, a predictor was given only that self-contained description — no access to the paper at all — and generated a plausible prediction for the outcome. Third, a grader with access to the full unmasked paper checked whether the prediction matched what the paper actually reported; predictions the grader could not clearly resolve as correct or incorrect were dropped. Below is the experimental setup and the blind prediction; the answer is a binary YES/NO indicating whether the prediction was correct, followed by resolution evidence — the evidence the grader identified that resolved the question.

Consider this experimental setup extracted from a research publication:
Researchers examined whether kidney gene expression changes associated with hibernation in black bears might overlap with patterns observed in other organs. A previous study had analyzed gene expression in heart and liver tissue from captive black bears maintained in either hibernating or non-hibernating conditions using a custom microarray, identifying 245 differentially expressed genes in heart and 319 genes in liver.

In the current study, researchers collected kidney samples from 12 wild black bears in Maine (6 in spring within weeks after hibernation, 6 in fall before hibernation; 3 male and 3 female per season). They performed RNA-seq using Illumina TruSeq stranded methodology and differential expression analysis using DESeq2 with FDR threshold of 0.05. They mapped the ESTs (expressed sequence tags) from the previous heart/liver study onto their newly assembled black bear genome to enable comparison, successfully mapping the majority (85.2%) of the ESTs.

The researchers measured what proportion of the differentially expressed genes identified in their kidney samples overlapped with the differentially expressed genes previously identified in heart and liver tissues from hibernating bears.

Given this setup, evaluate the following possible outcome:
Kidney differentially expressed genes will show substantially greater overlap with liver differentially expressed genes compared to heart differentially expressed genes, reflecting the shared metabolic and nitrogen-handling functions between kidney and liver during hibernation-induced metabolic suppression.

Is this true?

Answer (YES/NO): NO